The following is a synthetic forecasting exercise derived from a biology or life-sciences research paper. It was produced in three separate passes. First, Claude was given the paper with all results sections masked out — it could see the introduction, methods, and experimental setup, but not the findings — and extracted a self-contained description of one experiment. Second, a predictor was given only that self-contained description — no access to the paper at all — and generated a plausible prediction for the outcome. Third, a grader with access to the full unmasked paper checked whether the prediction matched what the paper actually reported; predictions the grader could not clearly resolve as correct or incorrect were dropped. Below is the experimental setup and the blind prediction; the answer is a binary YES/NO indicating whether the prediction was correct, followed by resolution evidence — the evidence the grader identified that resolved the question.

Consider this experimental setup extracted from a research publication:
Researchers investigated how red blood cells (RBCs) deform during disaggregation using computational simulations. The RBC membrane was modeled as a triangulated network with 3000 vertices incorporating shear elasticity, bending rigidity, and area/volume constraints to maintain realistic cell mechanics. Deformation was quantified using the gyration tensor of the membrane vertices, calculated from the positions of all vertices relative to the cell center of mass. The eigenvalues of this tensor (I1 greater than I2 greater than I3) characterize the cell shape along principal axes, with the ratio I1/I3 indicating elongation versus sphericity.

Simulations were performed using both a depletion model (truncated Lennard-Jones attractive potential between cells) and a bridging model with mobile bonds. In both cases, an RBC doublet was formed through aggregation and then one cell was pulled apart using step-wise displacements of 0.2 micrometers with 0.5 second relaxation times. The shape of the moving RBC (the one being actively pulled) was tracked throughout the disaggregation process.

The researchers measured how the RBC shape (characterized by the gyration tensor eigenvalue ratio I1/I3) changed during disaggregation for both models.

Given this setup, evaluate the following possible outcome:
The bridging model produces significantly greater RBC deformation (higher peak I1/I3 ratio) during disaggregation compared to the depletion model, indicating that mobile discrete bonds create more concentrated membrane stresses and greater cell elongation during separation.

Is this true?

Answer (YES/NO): NO